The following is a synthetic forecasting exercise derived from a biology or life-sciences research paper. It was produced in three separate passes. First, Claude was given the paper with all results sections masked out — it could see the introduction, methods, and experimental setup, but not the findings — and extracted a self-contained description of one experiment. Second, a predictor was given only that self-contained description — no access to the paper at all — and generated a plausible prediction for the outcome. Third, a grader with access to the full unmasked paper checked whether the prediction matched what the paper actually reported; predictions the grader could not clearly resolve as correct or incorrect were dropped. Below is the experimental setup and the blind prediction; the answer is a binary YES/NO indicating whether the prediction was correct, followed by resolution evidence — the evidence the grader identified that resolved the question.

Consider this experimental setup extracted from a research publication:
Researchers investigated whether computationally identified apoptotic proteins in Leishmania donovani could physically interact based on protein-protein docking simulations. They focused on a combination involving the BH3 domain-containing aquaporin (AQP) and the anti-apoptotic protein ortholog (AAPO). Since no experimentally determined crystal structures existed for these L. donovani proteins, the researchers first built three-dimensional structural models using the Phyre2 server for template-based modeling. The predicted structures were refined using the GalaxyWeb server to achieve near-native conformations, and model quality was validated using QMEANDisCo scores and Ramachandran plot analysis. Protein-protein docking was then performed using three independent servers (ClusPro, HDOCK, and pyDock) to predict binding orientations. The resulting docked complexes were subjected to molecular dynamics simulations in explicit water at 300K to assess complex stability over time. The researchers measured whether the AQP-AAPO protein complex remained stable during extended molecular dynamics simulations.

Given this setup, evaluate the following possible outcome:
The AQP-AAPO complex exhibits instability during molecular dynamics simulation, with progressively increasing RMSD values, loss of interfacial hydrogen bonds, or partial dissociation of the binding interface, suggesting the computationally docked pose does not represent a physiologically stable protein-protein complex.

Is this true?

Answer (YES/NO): NO